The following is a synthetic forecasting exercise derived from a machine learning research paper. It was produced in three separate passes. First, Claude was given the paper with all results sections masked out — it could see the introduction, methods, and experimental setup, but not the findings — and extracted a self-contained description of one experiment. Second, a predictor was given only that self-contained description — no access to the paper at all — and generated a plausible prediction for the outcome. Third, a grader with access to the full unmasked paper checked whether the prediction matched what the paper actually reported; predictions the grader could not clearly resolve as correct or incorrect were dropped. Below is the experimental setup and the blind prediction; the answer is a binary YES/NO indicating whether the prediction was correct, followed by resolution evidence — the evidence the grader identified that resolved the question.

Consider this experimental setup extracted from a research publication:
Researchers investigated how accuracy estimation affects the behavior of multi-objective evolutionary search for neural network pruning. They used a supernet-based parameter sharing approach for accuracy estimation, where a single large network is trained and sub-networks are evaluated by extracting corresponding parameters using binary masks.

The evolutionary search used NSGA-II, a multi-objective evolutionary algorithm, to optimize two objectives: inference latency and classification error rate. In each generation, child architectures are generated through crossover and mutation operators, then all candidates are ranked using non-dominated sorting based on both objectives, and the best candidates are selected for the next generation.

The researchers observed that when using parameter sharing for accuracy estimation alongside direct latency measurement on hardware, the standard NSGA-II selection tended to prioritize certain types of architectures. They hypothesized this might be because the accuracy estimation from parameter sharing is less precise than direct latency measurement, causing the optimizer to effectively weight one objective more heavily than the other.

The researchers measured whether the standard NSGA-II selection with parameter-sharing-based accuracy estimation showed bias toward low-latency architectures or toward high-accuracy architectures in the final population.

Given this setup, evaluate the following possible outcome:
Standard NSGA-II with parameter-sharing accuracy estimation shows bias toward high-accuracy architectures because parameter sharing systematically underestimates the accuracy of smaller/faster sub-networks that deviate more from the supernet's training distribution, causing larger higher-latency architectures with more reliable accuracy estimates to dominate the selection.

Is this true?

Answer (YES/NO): NO